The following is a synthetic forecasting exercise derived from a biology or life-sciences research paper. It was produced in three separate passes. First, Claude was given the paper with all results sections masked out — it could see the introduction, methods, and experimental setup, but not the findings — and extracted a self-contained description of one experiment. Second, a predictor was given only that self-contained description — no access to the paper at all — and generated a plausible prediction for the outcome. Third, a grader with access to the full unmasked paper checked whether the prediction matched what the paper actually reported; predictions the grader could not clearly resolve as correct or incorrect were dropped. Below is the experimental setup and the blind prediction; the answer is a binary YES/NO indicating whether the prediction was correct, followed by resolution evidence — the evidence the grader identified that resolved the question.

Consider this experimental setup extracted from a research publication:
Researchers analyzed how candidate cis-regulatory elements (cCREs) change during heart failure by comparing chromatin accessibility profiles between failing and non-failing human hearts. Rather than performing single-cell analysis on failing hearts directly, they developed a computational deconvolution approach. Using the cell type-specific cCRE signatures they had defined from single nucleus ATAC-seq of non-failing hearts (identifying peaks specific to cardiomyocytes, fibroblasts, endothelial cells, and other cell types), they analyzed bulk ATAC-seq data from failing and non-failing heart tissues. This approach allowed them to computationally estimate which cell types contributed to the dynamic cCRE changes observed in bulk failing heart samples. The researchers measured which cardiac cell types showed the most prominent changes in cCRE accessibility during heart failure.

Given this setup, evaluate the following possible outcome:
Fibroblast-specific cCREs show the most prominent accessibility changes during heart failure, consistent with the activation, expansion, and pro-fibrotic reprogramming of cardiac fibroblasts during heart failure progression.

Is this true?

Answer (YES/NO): NO